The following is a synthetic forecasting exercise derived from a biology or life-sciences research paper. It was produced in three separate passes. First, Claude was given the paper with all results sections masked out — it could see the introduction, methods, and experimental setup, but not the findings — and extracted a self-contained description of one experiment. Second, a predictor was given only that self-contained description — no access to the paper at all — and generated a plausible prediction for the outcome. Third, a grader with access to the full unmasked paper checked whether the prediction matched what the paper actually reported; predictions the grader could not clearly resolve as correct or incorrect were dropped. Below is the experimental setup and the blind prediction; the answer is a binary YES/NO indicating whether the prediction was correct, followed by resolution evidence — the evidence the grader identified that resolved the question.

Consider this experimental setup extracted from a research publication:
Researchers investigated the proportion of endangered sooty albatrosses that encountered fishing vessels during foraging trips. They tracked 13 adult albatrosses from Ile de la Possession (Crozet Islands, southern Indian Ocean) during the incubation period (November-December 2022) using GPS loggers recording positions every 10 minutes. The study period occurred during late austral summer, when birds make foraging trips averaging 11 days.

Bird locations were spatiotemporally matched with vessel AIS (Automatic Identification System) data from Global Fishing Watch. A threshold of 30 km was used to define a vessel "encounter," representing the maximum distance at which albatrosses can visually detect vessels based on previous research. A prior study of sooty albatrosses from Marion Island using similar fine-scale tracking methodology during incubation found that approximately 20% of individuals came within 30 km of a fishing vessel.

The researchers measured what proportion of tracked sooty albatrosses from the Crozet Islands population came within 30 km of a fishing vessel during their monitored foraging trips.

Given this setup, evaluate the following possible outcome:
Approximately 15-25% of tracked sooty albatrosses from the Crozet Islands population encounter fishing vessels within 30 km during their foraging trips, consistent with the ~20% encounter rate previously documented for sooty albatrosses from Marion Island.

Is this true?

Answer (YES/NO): NO